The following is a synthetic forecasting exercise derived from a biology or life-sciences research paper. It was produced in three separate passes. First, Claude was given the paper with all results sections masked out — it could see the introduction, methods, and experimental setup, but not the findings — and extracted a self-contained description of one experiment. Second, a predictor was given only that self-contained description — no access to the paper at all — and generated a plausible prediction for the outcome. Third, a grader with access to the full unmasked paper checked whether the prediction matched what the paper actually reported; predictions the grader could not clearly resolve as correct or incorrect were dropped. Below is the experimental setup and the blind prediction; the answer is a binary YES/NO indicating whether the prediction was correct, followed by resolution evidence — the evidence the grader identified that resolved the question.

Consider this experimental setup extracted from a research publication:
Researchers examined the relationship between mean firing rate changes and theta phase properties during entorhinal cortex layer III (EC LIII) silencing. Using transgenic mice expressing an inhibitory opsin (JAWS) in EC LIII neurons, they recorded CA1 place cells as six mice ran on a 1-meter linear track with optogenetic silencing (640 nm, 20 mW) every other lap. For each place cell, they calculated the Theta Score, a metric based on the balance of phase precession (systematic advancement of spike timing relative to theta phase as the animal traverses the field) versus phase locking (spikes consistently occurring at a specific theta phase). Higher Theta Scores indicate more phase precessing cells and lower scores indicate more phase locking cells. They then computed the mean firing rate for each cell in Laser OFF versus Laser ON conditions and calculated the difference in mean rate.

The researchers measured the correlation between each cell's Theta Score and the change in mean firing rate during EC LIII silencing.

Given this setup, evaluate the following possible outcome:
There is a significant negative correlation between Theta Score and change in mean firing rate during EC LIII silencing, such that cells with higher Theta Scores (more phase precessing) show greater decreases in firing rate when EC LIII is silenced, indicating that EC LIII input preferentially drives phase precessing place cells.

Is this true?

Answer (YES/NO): NO